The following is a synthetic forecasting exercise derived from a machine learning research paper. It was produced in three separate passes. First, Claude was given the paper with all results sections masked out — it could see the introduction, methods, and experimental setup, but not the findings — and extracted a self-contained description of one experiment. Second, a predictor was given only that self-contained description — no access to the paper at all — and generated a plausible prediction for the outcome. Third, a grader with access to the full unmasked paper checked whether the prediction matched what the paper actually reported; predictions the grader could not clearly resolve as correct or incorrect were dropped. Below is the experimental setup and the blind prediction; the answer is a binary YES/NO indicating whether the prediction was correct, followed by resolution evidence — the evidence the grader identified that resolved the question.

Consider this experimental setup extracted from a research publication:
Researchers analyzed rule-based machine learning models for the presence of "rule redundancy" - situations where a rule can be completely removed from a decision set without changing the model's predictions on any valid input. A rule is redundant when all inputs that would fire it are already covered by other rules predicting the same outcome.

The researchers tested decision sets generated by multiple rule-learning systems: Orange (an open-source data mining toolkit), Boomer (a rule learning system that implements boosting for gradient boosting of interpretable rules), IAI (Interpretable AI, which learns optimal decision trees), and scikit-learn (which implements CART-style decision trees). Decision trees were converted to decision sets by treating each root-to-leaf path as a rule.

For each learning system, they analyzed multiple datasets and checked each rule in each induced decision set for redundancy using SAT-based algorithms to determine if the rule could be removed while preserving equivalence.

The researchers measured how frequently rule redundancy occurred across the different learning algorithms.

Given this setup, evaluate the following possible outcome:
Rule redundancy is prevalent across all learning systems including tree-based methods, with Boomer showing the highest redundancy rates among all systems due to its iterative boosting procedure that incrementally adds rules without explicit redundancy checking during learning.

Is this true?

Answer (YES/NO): NO